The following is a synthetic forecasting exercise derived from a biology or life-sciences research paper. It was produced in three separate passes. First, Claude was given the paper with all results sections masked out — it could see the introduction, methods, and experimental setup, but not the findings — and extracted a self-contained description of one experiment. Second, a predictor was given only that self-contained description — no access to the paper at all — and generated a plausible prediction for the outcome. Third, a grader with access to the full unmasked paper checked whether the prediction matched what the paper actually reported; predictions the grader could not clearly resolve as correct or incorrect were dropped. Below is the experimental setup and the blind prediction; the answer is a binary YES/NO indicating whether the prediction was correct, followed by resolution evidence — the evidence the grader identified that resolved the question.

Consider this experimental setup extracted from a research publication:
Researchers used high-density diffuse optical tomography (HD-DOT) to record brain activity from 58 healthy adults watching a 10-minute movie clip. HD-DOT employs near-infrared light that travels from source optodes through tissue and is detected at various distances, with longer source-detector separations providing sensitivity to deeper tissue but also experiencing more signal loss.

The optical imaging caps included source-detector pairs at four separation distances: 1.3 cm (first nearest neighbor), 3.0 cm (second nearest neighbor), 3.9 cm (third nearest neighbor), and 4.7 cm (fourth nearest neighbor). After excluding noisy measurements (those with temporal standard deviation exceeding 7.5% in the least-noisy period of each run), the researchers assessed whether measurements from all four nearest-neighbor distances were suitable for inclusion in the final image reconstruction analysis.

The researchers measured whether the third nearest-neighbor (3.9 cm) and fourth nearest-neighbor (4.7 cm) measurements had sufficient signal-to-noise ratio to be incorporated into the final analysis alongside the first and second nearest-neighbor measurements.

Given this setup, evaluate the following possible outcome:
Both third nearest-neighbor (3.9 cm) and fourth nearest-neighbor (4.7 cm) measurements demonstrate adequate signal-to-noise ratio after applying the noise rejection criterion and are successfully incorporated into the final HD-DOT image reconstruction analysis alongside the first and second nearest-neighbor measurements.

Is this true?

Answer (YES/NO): NO